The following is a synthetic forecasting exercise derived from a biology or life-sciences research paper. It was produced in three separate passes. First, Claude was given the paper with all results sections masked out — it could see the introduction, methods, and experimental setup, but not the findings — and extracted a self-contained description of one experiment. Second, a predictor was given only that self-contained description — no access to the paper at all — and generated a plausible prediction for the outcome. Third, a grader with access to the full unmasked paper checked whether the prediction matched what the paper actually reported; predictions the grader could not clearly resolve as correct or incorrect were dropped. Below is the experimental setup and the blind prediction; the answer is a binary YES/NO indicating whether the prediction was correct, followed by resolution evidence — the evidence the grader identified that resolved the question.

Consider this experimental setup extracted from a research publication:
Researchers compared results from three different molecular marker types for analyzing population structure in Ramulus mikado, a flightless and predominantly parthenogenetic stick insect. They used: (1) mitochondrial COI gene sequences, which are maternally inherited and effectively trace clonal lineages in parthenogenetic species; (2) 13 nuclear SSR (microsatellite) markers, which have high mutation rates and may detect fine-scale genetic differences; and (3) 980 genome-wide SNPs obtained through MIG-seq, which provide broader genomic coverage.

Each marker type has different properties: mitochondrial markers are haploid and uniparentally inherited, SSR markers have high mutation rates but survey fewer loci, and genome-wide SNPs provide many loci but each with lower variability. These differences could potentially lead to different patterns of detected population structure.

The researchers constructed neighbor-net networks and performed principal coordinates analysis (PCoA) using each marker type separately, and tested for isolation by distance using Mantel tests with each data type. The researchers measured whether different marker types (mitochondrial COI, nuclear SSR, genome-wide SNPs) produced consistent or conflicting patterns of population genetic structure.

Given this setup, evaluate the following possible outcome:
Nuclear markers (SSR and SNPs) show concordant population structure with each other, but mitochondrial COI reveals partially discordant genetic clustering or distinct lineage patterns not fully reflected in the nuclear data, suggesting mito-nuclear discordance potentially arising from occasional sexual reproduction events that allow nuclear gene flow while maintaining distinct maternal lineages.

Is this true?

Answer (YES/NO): NO